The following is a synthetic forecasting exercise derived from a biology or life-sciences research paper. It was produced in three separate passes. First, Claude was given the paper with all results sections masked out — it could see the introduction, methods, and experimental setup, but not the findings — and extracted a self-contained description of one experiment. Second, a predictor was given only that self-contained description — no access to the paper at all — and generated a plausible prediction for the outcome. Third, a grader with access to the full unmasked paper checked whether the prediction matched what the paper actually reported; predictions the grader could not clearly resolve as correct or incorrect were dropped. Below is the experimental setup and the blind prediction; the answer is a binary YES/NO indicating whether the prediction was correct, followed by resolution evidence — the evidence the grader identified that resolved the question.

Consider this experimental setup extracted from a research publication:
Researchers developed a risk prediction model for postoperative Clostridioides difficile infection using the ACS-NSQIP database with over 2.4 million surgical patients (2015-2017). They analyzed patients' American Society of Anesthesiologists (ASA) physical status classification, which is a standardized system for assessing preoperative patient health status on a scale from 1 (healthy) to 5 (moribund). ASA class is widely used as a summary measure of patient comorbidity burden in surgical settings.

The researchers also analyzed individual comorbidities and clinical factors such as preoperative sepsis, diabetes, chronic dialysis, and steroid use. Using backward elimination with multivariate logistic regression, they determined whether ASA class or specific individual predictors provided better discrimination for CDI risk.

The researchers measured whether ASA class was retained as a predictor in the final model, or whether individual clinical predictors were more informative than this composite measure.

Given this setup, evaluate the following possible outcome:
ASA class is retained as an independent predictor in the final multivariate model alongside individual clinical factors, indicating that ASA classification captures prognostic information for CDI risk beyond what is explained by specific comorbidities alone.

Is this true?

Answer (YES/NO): NO